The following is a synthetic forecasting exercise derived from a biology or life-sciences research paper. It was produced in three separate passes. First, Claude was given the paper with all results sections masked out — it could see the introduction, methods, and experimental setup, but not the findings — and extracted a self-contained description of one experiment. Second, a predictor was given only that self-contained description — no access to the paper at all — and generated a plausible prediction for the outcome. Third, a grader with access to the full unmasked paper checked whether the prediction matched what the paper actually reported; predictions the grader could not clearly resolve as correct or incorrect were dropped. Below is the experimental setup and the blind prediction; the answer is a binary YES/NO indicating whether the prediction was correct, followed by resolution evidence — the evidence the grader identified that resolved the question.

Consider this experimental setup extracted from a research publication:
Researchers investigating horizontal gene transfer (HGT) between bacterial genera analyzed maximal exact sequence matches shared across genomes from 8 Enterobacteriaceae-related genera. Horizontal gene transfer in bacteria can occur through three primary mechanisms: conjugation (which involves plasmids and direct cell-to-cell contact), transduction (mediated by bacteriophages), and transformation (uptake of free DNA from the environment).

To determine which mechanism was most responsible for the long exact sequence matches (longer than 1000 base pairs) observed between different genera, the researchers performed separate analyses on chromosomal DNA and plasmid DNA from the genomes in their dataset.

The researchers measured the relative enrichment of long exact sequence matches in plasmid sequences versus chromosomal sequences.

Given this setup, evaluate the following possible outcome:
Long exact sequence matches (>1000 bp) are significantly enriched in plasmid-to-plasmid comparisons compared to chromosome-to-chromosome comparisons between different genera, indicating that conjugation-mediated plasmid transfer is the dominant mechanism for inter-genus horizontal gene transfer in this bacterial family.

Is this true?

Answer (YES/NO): YES